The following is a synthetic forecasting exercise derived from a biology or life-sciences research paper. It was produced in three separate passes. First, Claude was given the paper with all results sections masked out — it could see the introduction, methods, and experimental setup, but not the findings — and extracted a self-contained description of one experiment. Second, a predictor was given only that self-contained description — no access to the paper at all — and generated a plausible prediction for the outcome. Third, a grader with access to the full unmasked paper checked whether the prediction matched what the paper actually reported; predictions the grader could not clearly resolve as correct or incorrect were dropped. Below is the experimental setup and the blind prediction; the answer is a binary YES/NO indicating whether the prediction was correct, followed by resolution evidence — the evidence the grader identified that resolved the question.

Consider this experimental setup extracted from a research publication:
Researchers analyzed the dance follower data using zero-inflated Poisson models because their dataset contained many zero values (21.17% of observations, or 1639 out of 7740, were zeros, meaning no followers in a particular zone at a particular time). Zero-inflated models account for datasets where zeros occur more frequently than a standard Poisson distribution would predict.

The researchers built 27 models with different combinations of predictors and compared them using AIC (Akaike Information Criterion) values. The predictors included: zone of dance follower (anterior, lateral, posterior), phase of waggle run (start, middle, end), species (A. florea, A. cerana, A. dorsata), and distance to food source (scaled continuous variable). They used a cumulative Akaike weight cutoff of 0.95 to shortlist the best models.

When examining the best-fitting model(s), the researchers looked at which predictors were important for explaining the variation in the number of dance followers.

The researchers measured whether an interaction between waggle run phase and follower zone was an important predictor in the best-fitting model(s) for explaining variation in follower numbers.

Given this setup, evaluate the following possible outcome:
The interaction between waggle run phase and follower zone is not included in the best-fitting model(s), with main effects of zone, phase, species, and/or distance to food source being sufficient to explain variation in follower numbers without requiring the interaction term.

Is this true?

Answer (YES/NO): NO